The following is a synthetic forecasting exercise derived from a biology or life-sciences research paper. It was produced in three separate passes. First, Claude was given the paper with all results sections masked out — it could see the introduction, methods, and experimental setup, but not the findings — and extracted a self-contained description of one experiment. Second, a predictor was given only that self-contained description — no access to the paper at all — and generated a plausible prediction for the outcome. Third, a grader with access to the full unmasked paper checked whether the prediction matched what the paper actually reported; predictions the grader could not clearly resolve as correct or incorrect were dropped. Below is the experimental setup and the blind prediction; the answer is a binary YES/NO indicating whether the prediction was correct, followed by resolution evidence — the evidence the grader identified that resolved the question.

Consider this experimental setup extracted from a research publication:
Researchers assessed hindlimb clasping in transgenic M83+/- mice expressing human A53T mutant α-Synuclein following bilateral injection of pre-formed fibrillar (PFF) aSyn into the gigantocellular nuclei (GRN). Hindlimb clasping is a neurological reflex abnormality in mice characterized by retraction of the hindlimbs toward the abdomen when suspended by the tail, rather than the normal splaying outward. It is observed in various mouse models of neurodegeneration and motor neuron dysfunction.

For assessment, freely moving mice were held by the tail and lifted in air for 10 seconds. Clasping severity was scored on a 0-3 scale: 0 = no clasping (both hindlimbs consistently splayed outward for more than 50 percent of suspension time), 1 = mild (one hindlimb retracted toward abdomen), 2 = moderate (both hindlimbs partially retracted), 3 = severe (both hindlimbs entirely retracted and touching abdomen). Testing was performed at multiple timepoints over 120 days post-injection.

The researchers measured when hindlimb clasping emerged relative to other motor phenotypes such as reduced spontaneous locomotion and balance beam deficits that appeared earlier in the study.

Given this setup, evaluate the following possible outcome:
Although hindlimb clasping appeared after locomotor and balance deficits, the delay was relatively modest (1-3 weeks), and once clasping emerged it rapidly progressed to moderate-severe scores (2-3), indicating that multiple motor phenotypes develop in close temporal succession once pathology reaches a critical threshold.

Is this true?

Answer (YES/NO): NO